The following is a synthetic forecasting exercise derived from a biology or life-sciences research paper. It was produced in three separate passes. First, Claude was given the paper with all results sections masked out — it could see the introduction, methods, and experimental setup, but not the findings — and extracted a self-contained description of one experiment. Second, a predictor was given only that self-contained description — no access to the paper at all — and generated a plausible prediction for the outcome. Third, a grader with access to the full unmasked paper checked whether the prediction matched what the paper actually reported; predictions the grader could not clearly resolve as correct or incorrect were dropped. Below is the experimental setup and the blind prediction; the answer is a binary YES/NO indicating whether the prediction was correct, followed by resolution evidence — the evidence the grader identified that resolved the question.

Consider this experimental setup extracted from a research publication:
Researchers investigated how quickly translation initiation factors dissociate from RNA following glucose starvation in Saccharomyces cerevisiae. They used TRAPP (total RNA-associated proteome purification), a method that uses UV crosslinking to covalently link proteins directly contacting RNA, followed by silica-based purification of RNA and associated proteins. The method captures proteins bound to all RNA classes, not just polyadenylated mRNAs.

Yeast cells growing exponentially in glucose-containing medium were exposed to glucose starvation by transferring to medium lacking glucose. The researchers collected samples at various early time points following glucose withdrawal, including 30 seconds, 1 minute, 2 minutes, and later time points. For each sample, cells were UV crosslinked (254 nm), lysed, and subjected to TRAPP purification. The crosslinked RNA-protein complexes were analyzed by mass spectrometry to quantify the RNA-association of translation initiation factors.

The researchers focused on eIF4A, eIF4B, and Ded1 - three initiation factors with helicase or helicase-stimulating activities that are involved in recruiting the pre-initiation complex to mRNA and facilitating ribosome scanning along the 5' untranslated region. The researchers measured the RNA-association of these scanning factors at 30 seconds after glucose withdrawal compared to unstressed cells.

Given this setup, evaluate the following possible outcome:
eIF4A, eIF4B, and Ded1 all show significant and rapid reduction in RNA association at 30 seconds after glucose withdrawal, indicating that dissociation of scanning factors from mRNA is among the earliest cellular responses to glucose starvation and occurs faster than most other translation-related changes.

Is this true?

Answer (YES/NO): YES